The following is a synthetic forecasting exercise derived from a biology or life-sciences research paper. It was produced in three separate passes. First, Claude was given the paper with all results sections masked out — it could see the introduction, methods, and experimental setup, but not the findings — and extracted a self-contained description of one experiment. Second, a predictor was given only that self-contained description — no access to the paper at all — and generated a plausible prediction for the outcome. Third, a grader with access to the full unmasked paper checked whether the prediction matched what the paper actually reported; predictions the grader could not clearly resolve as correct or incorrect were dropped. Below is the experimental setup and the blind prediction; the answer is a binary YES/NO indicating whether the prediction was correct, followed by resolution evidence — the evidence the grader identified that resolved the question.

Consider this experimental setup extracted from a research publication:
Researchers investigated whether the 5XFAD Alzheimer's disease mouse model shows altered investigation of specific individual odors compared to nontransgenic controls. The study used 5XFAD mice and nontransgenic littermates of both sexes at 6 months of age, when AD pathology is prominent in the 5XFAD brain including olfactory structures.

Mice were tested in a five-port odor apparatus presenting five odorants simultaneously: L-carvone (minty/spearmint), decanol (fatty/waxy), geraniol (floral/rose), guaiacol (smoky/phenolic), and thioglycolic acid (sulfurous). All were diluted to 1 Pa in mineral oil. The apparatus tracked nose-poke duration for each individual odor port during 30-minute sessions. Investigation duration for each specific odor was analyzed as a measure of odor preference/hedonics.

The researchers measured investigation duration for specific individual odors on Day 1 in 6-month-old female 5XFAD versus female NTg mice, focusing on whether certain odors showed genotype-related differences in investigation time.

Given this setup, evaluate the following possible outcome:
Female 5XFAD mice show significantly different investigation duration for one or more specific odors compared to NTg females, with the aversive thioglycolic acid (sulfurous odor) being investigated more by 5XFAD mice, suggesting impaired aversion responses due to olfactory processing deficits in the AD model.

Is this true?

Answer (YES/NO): NO